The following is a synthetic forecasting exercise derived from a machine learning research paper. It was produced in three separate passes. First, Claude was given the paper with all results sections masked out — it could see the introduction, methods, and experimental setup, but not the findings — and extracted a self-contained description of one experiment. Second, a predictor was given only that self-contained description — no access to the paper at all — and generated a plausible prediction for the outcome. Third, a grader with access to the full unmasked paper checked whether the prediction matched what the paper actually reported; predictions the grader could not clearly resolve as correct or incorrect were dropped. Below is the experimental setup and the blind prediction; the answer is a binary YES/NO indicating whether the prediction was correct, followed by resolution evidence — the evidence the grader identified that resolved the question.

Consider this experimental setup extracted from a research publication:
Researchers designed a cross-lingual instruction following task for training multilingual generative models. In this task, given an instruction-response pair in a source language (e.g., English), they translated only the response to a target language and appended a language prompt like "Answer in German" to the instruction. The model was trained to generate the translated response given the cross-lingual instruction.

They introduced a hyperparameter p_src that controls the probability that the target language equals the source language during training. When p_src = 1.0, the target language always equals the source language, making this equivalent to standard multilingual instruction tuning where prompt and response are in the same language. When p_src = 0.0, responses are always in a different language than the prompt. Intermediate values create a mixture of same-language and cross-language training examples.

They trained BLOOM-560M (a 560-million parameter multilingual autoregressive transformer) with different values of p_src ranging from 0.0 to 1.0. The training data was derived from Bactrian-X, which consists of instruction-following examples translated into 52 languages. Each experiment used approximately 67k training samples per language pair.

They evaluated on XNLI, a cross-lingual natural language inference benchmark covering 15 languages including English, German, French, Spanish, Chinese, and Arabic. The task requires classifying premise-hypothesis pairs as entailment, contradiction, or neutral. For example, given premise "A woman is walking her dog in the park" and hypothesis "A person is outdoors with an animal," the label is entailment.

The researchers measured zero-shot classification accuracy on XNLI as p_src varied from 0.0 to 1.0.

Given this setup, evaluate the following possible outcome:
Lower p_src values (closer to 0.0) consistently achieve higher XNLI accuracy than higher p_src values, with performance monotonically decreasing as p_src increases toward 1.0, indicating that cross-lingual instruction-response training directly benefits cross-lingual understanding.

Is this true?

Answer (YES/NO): NO